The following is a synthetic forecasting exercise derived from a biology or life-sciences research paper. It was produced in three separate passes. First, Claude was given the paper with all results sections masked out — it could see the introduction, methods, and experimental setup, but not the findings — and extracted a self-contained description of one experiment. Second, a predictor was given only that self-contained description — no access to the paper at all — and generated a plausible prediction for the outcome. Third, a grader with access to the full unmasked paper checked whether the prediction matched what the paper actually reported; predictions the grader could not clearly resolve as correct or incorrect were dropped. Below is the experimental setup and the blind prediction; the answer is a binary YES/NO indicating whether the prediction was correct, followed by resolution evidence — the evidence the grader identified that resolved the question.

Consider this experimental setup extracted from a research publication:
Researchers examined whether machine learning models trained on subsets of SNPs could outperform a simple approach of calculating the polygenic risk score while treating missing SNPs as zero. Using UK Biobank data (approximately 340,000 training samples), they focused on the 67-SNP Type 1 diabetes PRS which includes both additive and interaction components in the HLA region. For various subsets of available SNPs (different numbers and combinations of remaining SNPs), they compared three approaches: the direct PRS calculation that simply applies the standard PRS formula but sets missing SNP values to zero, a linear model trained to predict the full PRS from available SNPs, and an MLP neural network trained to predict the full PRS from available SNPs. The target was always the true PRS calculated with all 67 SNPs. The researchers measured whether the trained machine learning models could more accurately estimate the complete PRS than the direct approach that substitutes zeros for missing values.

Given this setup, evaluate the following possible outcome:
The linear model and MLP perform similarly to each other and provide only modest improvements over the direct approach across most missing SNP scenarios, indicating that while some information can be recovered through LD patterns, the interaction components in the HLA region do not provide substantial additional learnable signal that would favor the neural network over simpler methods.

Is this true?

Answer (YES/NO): NO